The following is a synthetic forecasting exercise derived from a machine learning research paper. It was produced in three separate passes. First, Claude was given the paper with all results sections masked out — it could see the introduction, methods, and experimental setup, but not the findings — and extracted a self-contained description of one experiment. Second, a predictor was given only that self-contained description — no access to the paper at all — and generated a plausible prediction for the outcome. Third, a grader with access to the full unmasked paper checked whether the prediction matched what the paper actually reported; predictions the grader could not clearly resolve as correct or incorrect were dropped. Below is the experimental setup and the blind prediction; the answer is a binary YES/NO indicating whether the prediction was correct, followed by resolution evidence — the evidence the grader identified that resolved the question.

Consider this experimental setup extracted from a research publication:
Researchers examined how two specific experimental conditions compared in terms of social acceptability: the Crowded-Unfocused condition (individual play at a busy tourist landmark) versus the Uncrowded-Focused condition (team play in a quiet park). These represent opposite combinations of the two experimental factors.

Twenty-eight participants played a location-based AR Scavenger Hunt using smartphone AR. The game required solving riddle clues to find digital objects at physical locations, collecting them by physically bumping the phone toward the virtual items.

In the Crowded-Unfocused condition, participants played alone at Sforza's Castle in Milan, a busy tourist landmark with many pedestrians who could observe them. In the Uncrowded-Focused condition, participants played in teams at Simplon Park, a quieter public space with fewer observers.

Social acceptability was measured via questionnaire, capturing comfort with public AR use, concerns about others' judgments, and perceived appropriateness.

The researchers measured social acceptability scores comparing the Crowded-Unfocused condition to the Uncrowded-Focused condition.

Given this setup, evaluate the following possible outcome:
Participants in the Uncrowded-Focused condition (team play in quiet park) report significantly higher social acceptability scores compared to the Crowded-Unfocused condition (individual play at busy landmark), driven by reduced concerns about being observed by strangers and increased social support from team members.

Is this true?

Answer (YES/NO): NO